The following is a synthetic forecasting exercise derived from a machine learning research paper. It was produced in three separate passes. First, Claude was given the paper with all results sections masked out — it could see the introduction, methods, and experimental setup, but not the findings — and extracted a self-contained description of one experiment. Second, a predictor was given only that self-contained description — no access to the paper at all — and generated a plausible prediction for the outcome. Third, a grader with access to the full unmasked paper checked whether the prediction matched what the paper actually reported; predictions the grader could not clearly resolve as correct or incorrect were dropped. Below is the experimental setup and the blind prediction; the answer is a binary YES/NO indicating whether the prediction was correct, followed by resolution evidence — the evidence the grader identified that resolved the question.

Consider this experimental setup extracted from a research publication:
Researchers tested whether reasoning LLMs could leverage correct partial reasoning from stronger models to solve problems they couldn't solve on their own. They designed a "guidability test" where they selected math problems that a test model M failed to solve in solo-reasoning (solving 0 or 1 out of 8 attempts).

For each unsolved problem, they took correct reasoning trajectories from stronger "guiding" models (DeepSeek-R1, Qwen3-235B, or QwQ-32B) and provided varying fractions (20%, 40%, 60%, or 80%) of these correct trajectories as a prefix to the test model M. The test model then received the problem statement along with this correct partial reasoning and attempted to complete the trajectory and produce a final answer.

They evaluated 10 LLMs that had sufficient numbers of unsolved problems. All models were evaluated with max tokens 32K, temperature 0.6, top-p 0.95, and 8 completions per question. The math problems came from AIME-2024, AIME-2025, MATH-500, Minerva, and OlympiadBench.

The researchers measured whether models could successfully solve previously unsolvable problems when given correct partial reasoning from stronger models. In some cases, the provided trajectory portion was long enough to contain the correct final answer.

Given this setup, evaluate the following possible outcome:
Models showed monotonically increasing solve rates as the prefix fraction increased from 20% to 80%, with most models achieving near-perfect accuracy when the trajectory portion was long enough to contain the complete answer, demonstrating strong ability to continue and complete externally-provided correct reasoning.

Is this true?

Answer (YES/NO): NO